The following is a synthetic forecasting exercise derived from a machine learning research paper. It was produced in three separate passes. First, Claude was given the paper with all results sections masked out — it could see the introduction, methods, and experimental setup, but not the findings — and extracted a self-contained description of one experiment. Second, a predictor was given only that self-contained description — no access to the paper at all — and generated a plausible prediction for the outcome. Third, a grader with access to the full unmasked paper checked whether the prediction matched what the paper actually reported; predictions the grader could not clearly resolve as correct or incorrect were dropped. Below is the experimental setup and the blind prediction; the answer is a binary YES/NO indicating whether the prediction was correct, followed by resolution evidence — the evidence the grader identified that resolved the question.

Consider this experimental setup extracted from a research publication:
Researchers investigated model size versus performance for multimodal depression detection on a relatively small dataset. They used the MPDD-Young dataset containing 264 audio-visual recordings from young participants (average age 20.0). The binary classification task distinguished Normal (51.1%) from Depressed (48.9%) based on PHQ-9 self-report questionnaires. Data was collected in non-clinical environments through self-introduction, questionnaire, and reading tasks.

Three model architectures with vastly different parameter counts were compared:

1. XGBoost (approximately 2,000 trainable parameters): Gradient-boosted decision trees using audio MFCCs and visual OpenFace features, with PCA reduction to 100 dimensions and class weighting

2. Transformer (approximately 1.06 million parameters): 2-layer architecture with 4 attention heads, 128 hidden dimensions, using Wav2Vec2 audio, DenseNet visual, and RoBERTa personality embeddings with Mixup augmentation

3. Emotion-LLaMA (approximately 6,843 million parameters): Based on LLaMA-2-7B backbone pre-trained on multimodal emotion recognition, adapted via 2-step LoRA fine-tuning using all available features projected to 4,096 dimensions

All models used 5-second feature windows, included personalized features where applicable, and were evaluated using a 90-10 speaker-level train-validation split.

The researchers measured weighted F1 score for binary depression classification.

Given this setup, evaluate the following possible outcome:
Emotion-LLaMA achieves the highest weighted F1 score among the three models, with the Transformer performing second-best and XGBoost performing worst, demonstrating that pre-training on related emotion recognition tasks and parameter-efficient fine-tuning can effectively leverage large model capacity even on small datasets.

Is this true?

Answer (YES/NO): NO